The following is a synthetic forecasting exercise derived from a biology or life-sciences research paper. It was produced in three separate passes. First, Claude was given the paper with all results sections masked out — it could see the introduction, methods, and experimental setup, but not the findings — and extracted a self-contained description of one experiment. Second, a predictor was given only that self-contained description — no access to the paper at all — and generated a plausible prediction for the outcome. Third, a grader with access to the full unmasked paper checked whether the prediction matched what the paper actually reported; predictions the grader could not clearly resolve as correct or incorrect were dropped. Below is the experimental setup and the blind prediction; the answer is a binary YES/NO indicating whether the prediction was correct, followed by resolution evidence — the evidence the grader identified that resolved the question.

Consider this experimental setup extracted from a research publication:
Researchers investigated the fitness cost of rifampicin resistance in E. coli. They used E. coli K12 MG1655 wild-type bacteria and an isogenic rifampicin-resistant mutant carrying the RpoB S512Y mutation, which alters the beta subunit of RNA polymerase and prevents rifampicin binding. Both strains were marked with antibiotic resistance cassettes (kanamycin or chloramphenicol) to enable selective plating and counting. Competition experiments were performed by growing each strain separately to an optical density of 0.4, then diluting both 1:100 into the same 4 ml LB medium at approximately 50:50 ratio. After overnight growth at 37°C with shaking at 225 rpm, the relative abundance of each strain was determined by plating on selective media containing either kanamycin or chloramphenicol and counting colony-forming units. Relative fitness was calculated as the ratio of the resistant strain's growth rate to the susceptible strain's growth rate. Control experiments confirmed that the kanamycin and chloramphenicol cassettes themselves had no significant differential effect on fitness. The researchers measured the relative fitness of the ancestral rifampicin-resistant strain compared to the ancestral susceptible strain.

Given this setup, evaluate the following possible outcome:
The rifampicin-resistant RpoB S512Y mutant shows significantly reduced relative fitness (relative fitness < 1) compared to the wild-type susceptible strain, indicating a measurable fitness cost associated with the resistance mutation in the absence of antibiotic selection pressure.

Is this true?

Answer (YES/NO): YES